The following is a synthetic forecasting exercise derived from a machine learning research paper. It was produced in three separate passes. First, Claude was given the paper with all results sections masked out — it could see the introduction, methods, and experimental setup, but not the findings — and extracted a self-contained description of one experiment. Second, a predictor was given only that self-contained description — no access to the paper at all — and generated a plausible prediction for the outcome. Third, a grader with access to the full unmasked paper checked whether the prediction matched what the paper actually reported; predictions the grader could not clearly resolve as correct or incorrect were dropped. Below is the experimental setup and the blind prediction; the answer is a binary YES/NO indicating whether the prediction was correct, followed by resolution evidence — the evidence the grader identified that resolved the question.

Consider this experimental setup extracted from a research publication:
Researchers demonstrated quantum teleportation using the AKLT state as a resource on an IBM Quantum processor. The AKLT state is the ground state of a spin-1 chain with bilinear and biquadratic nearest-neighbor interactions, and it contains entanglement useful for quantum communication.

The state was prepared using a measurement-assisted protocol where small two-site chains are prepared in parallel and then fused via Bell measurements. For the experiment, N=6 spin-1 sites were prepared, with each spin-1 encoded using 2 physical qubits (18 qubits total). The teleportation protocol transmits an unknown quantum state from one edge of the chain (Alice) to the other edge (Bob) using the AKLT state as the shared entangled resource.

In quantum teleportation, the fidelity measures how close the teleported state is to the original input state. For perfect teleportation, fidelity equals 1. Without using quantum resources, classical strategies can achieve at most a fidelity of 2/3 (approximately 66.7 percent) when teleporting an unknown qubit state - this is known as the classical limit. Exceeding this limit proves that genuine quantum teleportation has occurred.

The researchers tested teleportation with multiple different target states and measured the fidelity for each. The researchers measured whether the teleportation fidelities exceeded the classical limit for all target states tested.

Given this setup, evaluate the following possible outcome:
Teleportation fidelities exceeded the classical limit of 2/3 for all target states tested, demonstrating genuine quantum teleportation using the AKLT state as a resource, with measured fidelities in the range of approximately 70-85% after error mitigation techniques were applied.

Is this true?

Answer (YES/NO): NO